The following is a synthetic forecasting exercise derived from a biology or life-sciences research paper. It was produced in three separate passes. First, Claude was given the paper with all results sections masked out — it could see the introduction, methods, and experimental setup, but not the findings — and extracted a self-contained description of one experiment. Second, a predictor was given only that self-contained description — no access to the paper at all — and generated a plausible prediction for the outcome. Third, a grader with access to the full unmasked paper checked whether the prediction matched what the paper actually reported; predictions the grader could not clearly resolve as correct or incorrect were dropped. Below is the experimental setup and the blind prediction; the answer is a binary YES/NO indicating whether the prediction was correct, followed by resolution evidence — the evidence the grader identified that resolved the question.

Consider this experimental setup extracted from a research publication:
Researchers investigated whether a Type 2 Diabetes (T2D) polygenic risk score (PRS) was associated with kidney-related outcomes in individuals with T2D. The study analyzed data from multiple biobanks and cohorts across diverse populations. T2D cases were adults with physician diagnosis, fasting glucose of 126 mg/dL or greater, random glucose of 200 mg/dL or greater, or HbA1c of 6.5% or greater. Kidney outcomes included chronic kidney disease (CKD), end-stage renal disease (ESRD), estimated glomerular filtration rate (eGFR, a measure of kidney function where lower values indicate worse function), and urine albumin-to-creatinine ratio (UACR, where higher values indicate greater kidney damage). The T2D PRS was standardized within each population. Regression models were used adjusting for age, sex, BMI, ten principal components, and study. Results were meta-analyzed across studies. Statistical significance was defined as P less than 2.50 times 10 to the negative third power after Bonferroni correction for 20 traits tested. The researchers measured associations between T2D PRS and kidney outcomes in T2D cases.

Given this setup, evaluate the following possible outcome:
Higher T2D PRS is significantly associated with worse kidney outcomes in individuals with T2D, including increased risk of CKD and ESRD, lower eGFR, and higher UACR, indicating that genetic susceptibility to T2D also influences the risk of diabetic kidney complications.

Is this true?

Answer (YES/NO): NO